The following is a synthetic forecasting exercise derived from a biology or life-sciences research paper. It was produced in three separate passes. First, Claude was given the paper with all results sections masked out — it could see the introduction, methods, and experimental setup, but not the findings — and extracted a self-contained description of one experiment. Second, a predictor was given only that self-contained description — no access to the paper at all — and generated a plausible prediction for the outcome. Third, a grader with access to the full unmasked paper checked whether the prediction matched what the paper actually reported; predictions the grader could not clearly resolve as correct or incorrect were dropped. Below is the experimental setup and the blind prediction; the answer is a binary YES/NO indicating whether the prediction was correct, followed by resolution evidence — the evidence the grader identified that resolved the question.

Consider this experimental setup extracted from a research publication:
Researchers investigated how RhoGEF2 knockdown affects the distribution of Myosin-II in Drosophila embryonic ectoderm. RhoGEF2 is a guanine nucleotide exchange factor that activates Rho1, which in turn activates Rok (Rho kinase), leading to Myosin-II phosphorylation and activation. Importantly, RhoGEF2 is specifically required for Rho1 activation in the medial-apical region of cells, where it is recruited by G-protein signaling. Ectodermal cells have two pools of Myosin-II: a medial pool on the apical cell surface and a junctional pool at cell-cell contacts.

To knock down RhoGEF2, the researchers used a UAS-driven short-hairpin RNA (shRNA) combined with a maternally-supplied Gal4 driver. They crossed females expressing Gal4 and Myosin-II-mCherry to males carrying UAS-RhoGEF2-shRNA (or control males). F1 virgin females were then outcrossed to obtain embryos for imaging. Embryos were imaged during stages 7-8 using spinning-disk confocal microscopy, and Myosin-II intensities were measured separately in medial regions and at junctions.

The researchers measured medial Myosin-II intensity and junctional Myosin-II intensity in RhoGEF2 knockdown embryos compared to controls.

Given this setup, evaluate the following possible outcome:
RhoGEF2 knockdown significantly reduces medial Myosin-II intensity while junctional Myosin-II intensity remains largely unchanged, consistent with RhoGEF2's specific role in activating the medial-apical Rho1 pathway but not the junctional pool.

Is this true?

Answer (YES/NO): YES